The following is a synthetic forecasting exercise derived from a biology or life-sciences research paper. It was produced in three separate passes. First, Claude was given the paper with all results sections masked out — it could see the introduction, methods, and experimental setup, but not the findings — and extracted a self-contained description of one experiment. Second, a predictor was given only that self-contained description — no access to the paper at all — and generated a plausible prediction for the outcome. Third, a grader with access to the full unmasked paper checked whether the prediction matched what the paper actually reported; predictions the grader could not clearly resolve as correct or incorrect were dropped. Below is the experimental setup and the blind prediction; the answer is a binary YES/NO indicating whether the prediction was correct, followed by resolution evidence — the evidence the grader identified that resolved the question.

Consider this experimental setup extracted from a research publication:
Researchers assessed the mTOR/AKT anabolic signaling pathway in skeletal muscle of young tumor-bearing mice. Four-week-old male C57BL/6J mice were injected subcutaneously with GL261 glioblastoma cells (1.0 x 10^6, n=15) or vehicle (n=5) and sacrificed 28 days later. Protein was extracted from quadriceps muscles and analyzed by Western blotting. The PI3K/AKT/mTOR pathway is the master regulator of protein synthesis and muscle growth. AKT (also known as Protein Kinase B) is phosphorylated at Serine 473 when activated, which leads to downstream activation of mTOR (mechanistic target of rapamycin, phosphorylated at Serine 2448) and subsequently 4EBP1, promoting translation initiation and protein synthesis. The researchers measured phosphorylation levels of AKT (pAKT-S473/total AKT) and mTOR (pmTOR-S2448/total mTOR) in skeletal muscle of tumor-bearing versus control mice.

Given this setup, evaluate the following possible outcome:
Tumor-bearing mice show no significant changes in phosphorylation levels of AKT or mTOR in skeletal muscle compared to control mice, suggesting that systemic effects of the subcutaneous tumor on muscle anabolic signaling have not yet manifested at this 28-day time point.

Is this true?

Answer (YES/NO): NO